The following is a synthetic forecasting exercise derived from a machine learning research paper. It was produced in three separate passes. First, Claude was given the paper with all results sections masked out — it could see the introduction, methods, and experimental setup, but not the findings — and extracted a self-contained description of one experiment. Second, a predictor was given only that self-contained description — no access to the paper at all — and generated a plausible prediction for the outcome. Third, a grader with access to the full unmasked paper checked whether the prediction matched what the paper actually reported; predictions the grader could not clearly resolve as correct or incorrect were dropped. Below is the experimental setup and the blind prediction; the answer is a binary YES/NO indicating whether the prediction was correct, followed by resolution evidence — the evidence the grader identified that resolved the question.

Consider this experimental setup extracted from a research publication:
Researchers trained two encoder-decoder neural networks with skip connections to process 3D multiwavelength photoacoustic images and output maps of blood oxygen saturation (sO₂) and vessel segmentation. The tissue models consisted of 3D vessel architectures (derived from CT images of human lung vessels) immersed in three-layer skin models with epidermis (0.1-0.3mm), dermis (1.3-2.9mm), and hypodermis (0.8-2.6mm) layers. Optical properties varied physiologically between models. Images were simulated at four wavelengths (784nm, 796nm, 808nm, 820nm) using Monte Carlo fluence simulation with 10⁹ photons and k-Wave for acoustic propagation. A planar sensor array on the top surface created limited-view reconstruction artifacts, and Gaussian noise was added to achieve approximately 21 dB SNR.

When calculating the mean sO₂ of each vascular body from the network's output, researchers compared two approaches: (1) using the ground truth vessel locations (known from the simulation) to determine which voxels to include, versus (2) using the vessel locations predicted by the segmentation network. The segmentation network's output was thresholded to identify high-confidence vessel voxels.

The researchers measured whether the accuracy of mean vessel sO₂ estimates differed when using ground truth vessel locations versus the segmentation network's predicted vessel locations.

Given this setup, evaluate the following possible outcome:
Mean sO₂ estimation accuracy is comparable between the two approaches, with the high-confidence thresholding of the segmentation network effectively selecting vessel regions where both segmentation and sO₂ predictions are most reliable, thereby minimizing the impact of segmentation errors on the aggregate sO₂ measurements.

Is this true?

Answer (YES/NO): NO